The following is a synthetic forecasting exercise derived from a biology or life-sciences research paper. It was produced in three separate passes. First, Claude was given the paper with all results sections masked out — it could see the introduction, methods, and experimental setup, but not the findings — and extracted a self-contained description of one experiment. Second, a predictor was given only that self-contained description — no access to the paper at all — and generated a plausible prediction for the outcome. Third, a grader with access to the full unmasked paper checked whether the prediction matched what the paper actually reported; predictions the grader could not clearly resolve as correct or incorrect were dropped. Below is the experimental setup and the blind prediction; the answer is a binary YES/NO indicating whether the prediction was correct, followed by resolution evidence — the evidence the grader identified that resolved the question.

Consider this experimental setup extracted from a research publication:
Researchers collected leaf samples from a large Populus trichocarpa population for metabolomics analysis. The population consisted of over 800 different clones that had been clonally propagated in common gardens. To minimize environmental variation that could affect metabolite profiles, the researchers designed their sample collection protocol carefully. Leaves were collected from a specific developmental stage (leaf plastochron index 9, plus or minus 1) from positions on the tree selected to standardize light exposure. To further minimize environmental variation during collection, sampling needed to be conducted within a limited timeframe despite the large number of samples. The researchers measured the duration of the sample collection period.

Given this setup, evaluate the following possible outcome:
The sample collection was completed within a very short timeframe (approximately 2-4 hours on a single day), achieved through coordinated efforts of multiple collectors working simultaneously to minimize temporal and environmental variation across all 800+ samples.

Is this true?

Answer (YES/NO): NO